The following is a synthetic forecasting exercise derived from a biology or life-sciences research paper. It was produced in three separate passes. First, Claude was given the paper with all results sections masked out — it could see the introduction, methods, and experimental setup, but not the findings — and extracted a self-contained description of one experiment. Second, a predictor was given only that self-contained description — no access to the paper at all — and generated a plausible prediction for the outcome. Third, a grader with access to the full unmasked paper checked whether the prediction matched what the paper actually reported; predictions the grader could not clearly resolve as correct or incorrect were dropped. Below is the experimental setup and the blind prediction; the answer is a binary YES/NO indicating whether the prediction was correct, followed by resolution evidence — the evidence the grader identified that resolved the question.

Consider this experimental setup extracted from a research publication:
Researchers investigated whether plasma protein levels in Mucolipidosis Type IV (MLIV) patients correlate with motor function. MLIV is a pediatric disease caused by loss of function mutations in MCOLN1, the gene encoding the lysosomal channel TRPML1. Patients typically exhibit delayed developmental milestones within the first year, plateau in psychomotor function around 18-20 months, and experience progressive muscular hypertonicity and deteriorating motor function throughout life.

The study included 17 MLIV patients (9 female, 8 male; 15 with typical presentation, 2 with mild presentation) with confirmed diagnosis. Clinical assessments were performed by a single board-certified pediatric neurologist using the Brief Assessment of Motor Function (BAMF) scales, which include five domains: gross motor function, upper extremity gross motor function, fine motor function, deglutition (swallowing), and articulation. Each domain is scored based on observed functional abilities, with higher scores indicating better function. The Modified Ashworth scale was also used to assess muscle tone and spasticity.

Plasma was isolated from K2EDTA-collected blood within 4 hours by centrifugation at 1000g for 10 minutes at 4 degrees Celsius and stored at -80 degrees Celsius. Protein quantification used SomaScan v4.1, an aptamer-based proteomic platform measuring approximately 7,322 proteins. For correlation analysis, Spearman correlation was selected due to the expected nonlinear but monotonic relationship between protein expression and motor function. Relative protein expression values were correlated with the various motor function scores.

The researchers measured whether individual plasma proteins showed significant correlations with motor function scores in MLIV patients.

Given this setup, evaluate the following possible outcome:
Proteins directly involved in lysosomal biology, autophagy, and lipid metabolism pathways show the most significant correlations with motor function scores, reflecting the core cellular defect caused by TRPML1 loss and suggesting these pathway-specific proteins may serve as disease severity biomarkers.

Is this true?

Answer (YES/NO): NO